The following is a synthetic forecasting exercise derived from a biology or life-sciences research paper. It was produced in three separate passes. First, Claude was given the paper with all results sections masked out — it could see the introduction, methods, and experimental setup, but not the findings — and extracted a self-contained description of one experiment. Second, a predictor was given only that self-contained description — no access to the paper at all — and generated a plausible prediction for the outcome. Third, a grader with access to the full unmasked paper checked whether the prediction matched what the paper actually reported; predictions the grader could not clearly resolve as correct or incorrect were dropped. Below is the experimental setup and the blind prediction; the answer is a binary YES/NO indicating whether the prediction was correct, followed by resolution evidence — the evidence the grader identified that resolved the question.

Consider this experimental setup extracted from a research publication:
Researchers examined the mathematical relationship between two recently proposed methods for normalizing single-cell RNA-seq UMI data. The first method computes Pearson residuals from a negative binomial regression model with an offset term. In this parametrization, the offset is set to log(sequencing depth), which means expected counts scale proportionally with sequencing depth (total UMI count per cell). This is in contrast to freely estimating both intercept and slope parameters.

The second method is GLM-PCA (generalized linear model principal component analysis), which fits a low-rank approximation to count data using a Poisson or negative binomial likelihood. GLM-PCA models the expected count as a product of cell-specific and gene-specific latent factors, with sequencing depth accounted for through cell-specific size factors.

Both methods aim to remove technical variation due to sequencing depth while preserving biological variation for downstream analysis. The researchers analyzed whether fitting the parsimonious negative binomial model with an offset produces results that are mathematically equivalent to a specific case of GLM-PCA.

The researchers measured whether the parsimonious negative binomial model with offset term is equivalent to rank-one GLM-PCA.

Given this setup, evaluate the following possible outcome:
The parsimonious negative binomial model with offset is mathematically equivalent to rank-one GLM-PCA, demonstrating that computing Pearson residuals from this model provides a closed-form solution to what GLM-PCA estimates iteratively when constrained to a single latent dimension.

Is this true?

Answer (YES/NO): YES